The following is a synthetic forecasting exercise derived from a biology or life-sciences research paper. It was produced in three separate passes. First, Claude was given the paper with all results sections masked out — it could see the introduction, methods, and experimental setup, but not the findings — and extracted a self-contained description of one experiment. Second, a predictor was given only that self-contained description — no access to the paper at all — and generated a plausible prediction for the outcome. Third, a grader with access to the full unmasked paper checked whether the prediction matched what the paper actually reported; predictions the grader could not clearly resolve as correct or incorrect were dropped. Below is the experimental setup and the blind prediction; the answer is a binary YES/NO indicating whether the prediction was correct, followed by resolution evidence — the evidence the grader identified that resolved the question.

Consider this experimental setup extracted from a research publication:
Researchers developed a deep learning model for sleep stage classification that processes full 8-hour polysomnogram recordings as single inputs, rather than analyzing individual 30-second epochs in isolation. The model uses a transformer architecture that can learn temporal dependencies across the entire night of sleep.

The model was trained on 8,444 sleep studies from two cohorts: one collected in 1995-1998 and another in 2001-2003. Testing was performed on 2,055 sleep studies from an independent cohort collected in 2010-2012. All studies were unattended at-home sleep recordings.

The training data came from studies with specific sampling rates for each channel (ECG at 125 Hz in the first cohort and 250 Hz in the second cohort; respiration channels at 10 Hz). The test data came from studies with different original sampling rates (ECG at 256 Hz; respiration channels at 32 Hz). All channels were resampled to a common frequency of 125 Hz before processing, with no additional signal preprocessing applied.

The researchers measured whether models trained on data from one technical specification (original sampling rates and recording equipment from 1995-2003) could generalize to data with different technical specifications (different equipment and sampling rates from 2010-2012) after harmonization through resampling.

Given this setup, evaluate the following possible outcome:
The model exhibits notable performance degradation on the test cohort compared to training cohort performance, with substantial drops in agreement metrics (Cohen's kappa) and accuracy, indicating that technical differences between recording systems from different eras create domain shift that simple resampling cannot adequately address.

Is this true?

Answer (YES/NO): NO